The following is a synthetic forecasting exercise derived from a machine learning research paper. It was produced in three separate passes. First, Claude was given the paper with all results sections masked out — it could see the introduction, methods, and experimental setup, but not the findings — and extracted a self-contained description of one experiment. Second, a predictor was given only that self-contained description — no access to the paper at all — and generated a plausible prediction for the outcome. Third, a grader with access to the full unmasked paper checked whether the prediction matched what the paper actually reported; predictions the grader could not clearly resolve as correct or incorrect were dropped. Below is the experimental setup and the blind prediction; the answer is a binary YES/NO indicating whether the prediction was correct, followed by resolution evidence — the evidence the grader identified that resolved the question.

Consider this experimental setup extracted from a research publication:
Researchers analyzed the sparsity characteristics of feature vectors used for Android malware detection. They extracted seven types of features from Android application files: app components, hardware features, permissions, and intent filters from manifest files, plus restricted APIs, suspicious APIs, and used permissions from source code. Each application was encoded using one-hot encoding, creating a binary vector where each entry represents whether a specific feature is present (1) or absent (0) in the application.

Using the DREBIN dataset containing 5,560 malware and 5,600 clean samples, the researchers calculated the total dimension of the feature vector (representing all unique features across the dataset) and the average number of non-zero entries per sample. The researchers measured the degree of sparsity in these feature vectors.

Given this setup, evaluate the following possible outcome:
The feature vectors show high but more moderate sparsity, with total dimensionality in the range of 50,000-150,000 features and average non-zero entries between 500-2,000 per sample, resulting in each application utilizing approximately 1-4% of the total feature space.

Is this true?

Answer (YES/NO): NO